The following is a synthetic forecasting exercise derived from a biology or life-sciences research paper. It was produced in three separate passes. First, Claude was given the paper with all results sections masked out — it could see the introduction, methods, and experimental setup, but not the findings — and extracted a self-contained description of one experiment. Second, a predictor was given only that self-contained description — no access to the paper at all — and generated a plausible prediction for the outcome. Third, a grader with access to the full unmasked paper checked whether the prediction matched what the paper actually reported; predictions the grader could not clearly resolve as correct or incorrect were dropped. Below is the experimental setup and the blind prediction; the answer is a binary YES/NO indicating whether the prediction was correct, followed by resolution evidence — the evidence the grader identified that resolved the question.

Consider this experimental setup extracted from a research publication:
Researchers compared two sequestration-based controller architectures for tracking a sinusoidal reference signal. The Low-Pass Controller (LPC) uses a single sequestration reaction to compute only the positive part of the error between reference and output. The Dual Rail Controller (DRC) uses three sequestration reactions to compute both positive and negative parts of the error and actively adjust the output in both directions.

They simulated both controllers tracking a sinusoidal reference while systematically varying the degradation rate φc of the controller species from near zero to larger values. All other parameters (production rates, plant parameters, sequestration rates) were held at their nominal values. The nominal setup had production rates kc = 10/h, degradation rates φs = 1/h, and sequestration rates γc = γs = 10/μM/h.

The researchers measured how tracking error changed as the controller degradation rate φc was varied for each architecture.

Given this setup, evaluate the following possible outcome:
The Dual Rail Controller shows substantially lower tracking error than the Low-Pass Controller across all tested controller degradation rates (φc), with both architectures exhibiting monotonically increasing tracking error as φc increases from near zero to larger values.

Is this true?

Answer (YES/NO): NO